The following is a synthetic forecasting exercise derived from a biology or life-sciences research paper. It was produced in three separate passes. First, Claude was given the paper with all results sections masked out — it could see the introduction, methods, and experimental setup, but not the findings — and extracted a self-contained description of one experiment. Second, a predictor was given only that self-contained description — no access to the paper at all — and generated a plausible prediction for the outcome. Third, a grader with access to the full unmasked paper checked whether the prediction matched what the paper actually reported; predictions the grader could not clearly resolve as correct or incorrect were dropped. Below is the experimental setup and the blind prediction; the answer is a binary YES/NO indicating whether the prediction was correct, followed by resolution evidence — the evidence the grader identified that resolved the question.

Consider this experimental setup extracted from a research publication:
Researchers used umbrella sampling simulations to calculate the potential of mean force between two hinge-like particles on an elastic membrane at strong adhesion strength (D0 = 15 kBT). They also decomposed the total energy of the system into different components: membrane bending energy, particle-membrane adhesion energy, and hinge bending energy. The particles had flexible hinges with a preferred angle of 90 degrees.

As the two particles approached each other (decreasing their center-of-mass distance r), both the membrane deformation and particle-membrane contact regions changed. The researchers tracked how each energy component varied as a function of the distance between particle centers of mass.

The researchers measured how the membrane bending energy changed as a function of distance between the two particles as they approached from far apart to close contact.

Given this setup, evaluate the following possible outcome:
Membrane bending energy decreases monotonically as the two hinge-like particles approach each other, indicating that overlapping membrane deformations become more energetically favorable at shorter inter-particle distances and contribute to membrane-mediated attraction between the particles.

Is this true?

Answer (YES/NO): NO